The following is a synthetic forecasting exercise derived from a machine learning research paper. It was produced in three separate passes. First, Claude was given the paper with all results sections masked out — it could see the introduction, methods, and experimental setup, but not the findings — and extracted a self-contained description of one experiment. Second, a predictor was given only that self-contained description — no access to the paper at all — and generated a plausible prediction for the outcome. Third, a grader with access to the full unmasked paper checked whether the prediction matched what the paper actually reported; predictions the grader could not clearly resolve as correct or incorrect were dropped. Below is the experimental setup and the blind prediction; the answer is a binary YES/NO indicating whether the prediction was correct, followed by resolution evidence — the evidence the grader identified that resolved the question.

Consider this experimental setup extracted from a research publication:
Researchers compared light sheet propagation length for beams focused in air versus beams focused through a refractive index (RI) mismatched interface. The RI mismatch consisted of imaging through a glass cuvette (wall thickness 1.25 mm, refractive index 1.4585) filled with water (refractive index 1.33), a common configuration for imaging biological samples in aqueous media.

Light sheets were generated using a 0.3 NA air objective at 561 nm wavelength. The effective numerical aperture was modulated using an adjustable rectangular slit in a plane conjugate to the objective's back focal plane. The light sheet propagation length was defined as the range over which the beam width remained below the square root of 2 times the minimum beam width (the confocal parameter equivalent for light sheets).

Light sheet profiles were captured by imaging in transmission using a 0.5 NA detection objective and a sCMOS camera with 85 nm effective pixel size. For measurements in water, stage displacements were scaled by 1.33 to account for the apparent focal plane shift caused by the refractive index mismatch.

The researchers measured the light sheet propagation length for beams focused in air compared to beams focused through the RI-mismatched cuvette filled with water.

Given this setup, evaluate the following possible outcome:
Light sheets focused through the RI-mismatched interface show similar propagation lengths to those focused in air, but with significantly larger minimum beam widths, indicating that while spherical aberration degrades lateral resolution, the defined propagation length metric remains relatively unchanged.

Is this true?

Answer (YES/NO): NO